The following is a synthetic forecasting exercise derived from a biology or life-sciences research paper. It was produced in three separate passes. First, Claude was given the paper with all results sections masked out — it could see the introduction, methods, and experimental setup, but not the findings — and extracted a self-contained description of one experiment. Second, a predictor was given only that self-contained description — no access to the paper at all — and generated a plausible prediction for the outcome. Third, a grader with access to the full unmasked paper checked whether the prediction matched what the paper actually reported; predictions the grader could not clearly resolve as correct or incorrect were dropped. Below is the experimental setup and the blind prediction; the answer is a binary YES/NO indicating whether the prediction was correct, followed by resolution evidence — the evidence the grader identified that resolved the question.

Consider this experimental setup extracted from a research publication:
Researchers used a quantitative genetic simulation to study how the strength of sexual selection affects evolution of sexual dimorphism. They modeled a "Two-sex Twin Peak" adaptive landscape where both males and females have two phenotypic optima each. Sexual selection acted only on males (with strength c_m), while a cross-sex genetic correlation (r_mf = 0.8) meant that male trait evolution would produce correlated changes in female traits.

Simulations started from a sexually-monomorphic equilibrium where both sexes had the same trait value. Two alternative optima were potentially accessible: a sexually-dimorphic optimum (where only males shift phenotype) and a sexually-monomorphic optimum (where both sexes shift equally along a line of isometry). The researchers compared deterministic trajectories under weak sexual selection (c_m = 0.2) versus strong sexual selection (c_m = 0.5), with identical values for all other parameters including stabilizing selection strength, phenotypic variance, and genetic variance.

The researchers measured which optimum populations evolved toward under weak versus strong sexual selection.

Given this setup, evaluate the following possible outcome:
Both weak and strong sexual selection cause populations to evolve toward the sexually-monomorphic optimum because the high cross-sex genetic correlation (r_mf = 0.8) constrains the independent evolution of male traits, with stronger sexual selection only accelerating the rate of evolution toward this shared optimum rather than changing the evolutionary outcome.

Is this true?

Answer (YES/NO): NO